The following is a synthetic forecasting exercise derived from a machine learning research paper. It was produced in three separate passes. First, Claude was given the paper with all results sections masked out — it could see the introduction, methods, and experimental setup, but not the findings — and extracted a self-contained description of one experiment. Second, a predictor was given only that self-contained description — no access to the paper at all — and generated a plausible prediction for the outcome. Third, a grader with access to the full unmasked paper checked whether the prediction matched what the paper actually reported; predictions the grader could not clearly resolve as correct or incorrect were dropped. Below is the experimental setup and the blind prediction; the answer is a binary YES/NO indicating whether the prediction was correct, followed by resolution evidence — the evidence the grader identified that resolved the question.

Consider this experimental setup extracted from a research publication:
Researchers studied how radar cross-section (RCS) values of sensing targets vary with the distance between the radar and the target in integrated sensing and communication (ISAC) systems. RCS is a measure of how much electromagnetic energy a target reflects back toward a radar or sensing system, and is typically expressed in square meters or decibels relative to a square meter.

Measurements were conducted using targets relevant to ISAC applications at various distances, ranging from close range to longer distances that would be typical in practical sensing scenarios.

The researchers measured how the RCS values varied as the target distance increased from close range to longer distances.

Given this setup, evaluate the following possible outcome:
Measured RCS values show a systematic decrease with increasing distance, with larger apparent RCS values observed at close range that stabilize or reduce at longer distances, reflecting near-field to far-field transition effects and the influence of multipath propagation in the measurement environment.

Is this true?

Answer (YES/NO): NO